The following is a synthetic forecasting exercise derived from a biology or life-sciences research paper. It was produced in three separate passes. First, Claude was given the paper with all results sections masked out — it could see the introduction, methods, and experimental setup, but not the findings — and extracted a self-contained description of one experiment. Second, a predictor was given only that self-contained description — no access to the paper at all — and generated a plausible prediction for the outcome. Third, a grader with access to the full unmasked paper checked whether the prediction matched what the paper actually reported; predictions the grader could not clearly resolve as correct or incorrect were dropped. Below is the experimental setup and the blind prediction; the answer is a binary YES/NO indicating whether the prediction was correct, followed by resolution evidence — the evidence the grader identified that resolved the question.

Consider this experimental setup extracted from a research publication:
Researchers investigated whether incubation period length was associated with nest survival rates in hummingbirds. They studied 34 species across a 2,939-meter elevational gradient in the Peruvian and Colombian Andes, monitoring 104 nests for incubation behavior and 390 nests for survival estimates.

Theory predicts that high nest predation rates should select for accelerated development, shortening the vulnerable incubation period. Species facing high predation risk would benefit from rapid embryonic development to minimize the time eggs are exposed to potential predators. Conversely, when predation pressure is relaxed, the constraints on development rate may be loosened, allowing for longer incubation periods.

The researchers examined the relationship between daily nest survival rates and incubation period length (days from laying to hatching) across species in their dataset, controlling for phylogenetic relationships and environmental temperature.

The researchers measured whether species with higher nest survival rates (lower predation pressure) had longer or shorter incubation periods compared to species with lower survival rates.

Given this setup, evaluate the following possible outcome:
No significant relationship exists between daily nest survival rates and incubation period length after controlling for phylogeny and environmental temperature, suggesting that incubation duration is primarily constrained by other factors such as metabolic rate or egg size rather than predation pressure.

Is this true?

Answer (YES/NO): YES